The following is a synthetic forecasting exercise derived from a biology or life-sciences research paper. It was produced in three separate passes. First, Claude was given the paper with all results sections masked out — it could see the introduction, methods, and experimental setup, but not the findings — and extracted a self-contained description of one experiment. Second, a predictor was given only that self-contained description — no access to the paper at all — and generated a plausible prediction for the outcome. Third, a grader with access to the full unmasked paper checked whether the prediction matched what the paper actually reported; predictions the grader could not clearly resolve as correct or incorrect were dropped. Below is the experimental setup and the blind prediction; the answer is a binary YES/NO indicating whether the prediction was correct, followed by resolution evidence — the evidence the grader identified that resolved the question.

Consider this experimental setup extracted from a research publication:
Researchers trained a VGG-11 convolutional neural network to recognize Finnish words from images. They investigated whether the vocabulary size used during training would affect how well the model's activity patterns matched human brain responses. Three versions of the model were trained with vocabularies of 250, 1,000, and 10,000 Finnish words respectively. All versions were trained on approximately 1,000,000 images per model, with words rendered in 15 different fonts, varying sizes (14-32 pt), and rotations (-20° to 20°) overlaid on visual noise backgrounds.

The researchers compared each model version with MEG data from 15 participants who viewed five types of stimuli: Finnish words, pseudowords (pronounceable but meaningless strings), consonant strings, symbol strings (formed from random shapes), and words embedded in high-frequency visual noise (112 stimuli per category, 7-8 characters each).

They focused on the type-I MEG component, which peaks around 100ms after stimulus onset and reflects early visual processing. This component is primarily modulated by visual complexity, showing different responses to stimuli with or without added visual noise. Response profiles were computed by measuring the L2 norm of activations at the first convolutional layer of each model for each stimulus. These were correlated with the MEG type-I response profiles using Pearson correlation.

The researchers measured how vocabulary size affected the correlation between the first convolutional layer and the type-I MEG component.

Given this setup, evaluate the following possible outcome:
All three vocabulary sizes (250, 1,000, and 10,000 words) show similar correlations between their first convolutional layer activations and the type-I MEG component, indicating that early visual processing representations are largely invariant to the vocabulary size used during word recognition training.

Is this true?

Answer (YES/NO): YES